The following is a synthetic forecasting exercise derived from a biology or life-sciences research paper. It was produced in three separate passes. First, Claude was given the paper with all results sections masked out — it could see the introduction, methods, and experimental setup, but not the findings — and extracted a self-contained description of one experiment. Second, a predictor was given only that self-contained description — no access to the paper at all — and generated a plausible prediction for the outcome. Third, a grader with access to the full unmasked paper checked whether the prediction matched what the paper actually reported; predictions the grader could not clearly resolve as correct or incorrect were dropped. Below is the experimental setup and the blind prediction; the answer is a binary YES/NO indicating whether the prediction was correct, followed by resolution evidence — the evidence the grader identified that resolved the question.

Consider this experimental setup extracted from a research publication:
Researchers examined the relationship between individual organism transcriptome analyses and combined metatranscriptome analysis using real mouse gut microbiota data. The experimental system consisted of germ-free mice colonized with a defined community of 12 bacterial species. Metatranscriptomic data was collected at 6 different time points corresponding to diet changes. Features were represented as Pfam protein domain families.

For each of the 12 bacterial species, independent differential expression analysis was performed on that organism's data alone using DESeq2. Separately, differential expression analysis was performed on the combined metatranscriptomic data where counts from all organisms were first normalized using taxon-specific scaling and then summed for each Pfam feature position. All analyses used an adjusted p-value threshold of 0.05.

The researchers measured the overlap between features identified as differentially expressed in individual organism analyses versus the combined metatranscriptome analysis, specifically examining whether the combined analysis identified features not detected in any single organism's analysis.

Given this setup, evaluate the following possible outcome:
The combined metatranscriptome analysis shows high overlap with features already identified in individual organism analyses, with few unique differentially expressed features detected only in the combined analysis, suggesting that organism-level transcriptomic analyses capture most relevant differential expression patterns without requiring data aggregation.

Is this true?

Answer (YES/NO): YES